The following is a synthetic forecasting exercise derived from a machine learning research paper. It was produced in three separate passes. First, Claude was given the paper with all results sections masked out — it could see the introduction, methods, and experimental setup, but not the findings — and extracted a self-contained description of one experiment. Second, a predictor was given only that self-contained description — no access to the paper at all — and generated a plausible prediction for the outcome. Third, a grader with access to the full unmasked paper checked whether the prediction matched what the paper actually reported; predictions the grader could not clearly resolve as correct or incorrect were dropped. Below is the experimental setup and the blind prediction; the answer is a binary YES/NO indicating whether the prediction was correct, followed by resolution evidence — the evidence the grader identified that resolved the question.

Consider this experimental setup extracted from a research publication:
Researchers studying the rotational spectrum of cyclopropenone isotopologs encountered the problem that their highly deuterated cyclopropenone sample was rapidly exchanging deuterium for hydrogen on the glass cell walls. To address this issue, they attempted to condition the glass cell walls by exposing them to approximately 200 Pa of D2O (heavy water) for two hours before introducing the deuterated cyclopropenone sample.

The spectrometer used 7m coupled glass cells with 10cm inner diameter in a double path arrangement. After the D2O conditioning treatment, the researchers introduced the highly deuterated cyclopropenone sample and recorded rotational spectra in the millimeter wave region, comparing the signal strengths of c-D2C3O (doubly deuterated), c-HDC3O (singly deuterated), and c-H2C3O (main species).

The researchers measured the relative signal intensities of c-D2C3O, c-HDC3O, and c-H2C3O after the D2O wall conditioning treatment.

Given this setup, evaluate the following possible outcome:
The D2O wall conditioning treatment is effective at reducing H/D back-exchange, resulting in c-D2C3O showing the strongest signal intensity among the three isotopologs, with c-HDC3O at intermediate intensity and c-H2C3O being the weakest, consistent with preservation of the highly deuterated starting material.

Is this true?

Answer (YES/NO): YES